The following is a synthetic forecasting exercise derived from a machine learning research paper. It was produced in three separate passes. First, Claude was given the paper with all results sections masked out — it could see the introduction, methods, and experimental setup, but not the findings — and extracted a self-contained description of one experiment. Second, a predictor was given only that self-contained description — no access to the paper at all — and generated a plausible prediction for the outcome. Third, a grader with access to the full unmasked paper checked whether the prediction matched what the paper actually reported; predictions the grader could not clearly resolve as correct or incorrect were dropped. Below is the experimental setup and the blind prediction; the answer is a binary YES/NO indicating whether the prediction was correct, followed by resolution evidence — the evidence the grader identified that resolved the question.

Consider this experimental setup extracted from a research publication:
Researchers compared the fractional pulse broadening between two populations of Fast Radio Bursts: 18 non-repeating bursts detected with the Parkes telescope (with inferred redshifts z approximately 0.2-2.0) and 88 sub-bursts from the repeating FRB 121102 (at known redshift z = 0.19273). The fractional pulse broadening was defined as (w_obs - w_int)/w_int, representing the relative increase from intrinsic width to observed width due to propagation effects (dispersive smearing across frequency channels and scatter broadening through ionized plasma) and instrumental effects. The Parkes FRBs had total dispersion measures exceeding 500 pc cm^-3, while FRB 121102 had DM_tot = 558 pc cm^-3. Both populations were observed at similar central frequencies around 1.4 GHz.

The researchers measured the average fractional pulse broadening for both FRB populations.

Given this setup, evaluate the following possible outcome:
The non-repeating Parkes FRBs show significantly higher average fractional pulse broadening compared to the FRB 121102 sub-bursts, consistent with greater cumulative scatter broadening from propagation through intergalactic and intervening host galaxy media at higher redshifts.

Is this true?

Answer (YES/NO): NO